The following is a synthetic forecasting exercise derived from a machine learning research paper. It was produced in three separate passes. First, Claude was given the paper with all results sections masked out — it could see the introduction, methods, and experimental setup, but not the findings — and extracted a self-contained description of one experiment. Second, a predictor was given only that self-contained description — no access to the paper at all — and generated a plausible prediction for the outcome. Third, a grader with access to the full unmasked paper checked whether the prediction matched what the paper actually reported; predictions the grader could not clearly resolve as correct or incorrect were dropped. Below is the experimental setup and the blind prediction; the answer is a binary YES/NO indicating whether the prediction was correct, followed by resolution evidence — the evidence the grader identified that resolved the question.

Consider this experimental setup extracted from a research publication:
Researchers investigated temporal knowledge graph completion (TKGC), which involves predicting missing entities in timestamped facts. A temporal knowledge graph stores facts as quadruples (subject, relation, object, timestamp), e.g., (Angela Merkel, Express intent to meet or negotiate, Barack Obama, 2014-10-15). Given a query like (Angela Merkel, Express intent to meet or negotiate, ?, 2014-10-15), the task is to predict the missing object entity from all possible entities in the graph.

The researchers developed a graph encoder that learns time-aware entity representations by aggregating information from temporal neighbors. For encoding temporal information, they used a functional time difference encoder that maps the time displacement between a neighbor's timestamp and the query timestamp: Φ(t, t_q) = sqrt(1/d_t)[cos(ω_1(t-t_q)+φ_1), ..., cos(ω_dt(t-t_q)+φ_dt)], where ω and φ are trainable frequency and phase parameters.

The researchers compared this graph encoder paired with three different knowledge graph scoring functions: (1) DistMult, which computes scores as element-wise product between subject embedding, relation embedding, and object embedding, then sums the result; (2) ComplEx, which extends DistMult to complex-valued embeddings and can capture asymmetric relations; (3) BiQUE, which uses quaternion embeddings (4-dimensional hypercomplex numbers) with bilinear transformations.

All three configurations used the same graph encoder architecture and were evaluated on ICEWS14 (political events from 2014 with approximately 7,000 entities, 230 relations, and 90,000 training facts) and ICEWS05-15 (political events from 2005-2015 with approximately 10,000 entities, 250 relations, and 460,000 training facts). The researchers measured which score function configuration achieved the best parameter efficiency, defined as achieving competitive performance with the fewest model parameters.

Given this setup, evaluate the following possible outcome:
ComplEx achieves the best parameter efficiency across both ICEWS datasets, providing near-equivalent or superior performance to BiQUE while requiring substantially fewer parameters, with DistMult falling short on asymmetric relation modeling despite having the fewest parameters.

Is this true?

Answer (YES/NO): NO